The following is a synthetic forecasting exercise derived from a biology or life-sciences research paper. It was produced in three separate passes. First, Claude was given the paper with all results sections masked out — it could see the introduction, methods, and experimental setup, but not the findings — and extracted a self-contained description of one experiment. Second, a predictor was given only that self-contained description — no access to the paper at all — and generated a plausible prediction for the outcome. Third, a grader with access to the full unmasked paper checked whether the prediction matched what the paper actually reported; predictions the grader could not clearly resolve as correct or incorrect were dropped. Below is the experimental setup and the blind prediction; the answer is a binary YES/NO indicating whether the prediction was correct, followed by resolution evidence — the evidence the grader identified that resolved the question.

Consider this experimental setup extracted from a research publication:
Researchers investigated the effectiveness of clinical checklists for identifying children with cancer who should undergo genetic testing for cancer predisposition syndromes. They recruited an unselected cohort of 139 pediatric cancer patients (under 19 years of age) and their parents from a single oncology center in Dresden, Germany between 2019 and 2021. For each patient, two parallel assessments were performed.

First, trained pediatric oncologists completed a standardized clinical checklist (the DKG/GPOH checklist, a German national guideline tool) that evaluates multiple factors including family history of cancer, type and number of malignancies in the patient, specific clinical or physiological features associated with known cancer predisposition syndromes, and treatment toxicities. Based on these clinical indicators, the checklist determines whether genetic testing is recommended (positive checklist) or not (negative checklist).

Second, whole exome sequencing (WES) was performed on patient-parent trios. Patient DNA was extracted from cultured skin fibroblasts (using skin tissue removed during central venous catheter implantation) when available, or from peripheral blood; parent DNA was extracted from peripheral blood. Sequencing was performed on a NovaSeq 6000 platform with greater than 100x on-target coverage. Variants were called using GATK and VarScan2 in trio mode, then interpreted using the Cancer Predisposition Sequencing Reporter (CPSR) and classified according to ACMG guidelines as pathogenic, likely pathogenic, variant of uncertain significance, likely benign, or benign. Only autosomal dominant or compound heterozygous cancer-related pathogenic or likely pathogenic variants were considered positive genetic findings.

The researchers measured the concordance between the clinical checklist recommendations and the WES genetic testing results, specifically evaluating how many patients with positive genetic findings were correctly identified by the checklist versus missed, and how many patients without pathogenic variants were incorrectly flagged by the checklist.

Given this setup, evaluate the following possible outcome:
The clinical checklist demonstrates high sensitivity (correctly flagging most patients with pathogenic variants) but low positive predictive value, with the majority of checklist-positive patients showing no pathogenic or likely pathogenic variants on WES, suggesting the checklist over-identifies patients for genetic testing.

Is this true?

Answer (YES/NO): NO